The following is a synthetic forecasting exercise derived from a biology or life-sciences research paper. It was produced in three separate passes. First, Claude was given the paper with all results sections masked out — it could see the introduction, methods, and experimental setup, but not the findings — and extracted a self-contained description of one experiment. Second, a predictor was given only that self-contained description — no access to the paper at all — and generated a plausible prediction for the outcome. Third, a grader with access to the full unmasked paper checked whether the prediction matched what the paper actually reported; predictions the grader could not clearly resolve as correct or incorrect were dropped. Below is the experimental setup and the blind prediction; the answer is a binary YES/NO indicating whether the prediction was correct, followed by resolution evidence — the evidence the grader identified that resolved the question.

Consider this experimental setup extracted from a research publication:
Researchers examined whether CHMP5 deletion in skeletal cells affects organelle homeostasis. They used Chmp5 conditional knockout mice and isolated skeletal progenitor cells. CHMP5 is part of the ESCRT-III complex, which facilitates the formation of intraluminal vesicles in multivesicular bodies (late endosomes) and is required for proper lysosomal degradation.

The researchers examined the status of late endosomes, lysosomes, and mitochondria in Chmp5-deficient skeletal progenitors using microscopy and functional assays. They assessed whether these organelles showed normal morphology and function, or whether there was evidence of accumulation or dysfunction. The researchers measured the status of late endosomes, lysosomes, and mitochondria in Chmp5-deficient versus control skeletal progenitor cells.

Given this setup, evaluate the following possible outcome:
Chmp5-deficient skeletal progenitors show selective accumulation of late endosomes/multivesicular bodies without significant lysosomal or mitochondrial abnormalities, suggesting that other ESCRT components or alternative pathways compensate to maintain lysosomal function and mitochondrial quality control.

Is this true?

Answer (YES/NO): NO